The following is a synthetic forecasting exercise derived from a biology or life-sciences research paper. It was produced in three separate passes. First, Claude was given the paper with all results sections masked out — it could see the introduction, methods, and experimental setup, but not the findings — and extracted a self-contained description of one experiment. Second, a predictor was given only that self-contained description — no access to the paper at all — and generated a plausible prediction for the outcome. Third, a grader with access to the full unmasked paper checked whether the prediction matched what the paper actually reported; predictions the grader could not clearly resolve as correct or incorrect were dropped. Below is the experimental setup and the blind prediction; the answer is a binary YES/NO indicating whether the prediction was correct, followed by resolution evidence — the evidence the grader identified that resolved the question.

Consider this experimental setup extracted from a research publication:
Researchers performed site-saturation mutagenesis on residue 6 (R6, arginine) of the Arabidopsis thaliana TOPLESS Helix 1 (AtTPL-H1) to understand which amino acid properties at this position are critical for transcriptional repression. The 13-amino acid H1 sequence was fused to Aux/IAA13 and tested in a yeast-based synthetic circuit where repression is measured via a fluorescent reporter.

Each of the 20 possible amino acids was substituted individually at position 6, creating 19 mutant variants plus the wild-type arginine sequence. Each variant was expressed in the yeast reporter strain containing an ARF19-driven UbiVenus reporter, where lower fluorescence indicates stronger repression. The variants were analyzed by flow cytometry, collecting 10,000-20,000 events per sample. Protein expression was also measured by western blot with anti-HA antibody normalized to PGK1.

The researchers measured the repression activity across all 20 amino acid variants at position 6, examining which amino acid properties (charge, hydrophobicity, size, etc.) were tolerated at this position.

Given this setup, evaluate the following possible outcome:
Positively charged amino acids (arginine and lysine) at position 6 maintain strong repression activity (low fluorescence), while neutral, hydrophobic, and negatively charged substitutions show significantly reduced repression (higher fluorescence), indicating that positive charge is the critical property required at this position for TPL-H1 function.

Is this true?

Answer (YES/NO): NO